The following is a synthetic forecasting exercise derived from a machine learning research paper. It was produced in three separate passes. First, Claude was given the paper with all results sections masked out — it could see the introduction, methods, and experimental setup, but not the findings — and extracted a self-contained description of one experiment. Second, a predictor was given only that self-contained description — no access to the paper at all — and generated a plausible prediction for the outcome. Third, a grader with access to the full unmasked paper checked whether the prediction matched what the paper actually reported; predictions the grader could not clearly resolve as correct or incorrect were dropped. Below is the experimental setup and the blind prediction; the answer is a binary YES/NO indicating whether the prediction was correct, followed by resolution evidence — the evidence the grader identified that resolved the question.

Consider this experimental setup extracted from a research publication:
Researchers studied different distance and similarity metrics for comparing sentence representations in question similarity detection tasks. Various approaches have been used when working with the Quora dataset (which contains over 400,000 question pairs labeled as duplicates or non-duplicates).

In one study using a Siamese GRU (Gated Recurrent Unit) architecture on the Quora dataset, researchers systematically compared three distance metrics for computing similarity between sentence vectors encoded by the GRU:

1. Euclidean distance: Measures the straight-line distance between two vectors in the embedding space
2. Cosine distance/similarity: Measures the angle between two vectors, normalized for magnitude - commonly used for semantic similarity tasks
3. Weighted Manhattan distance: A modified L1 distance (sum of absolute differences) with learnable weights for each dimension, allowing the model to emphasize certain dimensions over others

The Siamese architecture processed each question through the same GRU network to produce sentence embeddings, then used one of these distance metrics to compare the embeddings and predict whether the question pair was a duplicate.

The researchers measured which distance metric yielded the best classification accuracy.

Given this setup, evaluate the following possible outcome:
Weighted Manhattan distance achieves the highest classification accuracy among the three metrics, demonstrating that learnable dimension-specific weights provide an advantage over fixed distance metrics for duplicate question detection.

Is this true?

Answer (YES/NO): YES